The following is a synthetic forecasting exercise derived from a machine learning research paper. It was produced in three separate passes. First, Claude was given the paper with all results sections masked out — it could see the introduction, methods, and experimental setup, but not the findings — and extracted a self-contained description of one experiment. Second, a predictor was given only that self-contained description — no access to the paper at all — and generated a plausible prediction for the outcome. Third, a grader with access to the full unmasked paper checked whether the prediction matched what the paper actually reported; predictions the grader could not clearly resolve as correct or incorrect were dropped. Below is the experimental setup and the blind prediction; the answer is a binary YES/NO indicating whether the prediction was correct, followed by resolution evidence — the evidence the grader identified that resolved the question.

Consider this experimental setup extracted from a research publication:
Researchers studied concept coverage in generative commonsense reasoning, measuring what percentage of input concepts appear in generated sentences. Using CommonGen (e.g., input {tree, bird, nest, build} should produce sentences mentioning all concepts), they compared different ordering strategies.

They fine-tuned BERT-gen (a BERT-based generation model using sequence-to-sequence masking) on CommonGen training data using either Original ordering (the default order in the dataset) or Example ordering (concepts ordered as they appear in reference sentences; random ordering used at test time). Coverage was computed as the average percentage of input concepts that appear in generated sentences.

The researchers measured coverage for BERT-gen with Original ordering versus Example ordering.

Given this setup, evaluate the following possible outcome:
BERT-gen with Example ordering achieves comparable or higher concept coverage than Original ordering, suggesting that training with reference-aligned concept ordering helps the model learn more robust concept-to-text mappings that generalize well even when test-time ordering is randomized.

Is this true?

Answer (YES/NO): YES